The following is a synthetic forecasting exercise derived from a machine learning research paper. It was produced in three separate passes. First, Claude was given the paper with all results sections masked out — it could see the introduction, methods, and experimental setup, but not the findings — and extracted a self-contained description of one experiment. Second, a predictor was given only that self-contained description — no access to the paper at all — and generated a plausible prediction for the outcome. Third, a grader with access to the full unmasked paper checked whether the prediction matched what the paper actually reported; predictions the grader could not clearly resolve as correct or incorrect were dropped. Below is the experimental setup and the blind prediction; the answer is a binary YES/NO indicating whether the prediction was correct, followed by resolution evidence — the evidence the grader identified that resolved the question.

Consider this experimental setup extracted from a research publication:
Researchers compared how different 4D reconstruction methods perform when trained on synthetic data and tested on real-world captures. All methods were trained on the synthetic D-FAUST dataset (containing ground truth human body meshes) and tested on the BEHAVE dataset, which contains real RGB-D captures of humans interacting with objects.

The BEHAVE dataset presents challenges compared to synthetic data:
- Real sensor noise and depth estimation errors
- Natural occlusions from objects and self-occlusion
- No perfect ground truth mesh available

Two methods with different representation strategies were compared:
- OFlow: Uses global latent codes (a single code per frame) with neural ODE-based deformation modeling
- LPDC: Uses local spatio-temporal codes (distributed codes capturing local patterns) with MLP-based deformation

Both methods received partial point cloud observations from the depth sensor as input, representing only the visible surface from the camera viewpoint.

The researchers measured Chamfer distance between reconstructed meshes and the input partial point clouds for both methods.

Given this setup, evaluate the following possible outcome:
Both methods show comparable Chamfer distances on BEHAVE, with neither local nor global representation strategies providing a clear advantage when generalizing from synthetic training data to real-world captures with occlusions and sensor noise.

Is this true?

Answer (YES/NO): NO